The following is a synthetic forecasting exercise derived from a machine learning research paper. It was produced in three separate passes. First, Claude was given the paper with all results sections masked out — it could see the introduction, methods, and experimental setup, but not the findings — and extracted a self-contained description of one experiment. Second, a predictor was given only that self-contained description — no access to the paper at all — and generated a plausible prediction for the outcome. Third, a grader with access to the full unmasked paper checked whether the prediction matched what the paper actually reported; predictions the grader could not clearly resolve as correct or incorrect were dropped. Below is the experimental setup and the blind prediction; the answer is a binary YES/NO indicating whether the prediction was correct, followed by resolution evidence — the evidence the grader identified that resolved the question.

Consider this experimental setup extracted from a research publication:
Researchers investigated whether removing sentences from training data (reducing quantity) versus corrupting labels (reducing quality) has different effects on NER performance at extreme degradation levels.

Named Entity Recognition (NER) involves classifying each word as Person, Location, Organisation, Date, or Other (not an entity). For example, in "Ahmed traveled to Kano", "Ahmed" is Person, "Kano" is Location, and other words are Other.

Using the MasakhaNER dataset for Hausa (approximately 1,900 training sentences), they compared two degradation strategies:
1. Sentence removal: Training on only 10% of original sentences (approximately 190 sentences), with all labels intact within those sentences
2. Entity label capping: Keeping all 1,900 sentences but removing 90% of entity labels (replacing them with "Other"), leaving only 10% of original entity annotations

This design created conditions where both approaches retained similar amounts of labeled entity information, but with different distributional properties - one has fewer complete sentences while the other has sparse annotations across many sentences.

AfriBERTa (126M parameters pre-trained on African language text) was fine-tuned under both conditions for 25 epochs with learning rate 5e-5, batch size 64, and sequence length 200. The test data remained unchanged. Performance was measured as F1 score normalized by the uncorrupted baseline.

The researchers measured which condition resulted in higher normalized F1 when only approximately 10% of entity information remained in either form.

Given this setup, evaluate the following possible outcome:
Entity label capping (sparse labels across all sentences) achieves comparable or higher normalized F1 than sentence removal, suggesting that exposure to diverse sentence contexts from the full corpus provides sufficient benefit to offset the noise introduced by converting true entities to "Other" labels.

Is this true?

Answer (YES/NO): NO